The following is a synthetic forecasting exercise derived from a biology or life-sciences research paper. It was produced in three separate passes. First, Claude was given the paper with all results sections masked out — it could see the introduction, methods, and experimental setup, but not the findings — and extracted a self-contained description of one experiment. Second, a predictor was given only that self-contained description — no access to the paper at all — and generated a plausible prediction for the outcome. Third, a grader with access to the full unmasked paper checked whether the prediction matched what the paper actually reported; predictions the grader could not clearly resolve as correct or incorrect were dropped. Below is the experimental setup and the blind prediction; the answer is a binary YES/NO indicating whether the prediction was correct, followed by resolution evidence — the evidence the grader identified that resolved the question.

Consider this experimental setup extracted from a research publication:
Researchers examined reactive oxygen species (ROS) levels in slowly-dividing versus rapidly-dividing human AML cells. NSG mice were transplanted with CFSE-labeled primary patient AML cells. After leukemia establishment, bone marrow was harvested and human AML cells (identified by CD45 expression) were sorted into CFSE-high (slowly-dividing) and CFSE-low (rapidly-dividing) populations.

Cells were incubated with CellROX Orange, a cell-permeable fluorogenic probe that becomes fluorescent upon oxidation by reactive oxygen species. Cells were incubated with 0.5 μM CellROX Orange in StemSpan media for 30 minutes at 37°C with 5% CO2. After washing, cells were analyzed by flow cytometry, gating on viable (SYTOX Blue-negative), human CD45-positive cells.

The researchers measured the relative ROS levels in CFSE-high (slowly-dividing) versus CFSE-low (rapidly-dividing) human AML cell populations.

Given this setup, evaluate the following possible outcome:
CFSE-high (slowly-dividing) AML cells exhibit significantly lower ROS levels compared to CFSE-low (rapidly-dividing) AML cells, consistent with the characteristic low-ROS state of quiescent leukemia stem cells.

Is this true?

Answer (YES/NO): NO